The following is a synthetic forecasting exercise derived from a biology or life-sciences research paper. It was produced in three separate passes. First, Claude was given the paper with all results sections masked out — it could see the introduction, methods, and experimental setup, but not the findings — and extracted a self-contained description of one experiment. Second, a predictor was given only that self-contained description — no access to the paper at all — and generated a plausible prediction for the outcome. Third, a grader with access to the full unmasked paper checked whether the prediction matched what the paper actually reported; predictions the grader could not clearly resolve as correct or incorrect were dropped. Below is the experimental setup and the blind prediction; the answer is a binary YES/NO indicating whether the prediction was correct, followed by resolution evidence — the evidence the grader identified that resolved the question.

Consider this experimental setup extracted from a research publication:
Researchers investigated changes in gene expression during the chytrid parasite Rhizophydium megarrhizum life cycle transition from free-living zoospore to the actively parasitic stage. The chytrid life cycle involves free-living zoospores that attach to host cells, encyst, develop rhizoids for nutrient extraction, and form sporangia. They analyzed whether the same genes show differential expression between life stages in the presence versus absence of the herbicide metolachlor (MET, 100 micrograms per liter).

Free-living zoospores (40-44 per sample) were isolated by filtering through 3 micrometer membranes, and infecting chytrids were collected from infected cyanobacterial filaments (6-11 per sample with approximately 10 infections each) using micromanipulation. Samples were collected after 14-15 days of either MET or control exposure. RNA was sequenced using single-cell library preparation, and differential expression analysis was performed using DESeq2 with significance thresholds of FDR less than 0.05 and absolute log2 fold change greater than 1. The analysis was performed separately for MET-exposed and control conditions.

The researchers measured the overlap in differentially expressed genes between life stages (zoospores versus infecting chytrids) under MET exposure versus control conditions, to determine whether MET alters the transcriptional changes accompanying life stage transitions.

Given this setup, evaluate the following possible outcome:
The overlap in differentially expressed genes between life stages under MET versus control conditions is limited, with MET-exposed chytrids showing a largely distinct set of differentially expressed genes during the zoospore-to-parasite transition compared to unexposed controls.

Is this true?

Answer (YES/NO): NO